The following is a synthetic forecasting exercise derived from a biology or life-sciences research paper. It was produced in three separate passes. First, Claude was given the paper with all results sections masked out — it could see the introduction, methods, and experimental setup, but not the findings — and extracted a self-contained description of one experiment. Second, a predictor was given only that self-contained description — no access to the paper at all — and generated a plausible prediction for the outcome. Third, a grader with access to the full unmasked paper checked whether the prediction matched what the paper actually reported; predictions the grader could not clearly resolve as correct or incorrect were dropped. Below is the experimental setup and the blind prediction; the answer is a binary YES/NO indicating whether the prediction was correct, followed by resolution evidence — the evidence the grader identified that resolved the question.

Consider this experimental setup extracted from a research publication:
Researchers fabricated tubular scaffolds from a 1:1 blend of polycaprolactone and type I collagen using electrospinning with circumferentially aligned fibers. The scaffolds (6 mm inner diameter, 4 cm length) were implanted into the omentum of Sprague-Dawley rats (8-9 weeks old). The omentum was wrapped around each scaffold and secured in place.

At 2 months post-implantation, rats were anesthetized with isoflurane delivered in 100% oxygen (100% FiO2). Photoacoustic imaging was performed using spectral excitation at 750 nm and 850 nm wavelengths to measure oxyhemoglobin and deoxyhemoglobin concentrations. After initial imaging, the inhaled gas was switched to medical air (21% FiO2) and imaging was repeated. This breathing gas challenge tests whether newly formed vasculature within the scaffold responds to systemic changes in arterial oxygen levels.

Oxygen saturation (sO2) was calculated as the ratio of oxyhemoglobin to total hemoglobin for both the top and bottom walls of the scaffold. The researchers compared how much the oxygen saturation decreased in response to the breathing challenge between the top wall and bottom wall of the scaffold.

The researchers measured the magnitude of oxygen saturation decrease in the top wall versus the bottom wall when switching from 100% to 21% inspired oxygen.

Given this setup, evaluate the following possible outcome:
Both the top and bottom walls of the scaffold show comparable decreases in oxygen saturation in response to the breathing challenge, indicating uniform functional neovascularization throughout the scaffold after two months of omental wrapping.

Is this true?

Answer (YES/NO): NO